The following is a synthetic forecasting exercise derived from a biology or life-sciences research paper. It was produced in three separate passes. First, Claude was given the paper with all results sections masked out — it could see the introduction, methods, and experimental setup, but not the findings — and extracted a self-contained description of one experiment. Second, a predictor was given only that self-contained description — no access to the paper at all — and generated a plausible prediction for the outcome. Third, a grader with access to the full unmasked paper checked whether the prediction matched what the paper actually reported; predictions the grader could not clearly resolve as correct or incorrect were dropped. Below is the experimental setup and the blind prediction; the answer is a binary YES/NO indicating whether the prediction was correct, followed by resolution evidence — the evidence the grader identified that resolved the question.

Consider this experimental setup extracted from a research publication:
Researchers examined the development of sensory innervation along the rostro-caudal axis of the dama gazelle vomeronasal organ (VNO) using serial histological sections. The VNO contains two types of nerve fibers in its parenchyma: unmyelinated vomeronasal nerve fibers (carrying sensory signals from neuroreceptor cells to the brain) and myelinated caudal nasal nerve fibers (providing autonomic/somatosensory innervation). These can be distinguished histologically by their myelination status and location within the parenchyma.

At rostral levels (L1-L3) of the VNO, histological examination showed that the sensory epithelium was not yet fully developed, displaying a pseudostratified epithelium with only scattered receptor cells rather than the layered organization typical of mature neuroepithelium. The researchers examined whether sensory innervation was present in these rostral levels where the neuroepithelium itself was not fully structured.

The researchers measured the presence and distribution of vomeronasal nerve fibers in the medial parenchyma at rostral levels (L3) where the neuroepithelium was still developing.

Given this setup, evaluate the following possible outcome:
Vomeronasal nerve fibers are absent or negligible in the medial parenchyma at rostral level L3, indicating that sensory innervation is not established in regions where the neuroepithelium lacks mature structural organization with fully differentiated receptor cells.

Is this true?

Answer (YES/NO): NO